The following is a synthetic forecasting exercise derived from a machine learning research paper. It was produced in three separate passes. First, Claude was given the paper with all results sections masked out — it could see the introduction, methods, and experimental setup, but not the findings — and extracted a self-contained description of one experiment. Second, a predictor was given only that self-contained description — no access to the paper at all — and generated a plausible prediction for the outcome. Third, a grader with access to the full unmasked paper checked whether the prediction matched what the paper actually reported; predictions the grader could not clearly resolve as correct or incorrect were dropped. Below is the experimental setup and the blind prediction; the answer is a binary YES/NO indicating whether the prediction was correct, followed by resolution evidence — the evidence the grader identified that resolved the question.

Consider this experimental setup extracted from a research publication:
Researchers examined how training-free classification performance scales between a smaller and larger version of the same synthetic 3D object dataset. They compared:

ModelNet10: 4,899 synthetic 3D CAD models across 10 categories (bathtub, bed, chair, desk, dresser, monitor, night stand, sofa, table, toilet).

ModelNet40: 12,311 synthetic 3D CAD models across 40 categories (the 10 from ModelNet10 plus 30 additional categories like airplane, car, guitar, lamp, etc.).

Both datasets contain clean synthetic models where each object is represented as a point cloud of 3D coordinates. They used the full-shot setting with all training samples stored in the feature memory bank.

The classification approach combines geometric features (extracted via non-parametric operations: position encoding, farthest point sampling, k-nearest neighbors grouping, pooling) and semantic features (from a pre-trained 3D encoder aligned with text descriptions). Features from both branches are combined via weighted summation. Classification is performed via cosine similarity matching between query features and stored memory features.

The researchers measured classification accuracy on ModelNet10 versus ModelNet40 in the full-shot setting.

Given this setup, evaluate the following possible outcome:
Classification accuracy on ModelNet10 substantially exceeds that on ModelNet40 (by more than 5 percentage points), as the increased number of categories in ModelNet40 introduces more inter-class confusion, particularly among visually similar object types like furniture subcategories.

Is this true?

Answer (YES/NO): NO